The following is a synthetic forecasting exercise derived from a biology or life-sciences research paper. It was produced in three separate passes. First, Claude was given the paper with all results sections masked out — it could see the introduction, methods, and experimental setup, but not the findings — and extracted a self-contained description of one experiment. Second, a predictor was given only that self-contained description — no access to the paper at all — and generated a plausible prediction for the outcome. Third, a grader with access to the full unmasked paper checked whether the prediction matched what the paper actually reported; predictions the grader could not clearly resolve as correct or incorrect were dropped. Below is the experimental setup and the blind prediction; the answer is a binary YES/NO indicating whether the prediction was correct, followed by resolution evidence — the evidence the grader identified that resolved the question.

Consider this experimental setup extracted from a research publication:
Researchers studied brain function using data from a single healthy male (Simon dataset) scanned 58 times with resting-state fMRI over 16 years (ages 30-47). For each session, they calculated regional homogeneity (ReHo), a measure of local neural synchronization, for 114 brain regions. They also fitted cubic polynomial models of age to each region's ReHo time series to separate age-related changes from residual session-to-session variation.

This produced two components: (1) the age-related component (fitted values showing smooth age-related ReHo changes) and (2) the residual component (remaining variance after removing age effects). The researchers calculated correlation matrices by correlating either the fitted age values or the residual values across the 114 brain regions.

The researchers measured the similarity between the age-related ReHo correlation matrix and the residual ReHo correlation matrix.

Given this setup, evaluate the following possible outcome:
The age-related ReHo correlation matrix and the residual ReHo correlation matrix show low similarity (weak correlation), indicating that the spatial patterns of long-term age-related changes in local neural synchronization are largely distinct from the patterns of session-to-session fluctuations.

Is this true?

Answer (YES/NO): YES